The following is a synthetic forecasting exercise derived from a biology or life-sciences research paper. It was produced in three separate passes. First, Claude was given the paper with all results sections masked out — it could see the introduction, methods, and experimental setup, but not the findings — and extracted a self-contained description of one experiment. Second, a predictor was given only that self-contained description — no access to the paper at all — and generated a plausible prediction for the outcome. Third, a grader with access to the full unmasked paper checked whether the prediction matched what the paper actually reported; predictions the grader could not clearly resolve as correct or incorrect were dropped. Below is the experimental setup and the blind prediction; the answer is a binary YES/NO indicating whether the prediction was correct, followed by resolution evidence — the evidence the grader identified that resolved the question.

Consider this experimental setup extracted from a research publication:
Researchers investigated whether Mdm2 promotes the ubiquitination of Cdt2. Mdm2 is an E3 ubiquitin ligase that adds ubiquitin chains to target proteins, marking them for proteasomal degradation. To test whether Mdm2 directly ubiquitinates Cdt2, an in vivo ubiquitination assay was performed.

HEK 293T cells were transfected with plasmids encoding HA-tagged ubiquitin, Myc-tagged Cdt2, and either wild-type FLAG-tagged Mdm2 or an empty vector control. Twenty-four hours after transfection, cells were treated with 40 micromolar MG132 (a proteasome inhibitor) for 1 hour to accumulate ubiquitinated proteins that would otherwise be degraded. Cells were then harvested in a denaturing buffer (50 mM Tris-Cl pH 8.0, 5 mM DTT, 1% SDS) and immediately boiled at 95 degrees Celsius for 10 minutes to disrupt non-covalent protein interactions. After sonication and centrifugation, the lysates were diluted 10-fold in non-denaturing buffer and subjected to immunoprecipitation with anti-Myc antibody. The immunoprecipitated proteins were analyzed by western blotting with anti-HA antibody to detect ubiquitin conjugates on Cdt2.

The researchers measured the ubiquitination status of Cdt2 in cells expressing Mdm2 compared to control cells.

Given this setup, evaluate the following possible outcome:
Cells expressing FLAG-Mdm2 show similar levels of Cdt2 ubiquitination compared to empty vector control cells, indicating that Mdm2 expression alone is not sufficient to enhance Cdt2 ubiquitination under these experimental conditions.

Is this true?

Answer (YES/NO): NO